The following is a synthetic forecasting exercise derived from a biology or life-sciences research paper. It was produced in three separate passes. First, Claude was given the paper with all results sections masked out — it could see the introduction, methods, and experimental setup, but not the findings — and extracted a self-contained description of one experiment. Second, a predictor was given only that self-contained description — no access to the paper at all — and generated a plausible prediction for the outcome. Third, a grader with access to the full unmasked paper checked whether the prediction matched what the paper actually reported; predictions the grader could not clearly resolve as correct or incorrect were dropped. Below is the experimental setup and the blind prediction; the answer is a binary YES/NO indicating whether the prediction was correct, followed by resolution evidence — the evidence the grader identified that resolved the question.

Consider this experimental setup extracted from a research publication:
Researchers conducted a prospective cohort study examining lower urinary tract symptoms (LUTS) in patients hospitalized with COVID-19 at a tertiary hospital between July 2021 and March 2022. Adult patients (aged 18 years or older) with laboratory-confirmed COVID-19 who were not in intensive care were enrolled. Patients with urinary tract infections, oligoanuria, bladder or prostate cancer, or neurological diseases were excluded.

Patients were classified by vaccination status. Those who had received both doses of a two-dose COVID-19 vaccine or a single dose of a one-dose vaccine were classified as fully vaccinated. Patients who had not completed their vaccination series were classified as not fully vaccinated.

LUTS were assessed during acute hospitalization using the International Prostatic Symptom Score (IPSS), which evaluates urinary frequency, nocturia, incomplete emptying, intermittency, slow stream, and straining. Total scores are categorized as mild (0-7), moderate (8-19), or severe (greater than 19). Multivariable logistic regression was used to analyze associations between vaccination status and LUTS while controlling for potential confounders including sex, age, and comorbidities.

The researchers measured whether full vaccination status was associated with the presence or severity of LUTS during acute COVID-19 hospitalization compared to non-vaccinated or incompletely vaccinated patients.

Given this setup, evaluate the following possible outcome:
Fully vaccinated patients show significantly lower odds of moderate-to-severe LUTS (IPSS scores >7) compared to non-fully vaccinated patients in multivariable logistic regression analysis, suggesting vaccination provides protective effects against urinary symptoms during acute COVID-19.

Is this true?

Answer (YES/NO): NO